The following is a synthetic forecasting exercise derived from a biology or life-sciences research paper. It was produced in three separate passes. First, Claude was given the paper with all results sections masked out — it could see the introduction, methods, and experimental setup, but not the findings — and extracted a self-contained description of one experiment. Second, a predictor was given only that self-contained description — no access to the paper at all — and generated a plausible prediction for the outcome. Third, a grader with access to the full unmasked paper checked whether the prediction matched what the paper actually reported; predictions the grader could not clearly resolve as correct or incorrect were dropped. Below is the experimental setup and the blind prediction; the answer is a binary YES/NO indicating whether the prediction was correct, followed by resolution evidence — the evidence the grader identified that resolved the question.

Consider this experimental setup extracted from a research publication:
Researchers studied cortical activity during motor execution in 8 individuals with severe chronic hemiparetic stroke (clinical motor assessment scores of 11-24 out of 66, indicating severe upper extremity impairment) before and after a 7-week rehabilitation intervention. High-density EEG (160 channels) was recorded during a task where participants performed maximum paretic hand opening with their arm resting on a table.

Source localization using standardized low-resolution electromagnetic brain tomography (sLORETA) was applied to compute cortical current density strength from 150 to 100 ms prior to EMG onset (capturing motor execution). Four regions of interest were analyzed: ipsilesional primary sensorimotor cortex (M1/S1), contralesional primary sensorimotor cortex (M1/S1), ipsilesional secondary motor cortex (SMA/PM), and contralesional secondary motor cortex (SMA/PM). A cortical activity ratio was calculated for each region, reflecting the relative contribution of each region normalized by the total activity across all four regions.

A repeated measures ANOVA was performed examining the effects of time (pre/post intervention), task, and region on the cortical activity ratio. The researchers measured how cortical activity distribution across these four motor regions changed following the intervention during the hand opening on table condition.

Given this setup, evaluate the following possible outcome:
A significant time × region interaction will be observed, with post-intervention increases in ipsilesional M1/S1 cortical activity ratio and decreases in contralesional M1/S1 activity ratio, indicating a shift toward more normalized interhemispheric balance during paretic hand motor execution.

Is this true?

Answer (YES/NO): NO